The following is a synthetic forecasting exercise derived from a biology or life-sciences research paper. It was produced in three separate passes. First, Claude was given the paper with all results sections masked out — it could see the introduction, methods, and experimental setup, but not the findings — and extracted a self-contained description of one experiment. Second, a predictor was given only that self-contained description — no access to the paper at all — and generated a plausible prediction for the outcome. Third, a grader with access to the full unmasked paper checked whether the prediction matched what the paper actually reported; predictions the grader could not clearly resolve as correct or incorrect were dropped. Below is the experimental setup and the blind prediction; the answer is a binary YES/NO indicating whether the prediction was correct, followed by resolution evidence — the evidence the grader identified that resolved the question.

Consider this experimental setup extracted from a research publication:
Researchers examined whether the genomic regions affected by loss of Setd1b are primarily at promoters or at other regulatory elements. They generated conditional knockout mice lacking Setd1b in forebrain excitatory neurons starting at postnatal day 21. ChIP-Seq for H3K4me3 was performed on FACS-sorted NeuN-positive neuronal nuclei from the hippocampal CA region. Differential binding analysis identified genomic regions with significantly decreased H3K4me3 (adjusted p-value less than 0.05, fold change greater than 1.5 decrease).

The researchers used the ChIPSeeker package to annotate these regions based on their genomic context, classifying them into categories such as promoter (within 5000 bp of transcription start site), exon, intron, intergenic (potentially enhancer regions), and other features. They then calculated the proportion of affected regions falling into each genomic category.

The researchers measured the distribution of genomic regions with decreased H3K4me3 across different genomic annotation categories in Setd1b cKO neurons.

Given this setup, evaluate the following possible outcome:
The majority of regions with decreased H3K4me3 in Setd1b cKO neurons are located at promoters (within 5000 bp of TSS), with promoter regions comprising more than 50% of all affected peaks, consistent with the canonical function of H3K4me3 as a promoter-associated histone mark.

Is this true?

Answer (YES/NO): YES